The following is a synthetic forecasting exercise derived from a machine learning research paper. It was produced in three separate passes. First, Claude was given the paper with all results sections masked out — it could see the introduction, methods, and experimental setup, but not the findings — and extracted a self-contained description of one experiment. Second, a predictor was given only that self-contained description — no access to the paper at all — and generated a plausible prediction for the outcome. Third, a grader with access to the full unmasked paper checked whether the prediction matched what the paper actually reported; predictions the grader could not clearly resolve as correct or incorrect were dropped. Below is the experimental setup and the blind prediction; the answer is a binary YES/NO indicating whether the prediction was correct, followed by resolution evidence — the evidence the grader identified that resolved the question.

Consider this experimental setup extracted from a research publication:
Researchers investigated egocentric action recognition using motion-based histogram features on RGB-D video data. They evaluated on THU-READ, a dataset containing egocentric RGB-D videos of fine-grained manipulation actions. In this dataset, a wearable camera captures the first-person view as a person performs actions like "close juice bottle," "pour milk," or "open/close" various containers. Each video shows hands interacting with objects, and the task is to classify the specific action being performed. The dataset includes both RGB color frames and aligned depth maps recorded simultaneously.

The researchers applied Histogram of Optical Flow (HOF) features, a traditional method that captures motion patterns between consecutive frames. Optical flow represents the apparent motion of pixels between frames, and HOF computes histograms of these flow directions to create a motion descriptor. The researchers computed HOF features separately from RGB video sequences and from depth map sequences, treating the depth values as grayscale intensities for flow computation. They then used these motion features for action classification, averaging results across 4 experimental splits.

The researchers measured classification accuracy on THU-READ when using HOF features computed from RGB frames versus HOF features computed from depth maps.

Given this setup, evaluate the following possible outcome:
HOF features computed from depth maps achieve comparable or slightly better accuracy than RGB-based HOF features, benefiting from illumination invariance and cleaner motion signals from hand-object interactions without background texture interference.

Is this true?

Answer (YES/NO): NO